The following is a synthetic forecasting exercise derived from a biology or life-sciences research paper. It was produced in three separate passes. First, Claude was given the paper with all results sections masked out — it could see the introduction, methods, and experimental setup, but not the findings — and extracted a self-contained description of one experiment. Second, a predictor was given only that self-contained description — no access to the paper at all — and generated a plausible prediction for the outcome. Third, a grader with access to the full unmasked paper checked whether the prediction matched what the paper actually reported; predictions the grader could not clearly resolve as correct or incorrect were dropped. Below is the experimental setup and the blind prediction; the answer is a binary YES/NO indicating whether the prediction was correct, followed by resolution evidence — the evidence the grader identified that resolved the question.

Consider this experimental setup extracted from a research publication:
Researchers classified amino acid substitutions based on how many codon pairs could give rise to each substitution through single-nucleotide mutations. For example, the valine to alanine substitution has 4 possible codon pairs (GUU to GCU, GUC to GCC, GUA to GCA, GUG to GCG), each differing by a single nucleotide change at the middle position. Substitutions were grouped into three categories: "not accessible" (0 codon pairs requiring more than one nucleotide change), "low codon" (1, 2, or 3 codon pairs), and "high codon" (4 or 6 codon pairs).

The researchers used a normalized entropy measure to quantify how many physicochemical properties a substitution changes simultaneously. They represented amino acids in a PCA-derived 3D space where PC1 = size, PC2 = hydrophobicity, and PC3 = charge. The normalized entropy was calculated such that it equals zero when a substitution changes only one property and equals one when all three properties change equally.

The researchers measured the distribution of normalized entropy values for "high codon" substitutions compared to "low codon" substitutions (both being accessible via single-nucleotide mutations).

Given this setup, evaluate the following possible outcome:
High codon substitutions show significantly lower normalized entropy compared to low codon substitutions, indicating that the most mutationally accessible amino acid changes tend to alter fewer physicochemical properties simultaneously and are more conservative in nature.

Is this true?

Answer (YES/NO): YES